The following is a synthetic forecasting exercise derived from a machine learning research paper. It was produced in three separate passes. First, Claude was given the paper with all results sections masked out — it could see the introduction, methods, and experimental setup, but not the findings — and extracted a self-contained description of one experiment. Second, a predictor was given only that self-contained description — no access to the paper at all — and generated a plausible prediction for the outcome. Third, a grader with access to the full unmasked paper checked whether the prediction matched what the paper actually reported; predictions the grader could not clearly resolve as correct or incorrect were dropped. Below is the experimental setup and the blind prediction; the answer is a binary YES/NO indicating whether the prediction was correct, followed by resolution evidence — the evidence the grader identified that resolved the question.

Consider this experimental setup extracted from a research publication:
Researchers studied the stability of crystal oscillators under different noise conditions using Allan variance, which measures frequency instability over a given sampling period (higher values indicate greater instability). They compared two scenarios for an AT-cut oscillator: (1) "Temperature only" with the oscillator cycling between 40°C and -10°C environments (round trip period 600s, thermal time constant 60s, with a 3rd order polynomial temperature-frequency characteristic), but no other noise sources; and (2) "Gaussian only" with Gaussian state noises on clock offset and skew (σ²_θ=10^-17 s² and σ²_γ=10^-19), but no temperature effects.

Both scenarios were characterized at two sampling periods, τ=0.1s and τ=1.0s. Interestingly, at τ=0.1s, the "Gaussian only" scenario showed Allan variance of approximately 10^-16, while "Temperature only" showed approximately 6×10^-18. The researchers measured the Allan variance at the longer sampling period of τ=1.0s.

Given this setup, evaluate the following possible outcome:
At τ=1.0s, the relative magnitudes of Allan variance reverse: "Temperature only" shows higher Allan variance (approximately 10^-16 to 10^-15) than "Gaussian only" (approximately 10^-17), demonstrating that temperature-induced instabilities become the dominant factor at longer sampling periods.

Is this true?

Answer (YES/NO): YES